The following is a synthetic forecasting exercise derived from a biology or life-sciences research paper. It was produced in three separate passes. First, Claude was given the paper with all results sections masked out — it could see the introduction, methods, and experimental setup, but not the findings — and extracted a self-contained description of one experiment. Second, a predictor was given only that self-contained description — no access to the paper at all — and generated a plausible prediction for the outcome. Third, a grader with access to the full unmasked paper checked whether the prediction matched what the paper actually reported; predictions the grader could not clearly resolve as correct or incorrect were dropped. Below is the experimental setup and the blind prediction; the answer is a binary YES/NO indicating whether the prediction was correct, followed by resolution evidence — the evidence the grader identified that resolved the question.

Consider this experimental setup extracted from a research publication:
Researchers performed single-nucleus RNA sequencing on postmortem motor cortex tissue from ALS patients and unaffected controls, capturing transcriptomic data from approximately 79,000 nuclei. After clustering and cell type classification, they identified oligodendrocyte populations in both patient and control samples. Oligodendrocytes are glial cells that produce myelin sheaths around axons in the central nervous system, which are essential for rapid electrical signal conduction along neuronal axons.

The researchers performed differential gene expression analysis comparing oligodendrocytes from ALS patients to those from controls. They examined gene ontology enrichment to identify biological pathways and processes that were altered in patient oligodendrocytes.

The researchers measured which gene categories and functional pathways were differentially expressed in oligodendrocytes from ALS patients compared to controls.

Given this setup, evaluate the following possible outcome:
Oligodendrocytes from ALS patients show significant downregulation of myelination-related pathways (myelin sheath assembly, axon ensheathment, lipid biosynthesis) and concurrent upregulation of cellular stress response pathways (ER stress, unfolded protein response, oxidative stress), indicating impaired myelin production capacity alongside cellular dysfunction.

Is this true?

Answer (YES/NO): NO